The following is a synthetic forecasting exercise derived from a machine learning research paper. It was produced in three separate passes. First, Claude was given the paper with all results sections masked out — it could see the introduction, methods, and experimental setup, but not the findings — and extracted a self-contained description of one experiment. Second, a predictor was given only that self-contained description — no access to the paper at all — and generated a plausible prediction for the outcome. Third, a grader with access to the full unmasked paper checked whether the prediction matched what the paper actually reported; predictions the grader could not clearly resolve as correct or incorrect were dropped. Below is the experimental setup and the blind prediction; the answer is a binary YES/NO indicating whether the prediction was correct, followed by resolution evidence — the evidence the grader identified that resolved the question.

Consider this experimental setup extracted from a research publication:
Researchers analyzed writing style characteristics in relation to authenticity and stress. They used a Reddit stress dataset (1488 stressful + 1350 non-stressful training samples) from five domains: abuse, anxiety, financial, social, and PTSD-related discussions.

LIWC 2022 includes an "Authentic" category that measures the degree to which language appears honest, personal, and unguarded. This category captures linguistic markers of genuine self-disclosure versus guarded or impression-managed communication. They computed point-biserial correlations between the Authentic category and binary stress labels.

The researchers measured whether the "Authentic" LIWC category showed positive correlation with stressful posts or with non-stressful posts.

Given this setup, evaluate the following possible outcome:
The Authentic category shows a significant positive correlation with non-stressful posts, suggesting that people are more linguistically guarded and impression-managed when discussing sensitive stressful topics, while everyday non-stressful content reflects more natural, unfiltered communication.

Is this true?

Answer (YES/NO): NO